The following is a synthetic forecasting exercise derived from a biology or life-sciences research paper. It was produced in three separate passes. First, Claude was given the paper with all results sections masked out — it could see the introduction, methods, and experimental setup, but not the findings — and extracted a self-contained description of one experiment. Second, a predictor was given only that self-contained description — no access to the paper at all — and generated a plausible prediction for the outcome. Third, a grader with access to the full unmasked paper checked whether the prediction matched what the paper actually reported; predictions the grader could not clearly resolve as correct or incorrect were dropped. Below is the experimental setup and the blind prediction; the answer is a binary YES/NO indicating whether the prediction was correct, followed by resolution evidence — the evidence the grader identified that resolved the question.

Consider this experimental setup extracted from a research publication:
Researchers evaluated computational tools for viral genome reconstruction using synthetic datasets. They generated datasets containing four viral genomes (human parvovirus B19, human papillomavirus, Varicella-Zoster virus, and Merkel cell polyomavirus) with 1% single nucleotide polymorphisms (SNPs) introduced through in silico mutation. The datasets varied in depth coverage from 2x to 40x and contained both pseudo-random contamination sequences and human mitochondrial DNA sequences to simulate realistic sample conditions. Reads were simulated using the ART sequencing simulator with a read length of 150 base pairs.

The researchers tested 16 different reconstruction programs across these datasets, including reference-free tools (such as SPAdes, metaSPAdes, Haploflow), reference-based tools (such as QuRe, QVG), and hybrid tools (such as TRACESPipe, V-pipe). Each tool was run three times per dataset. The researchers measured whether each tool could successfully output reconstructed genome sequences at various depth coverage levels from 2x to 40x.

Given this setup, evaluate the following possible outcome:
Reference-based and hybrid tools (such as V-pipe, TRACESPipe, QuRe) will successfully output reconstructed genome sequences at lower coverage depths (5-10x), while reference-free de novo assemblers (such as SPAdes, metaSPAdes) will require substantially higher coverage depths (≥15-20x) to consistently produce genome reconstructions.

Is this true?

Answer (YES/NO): NO